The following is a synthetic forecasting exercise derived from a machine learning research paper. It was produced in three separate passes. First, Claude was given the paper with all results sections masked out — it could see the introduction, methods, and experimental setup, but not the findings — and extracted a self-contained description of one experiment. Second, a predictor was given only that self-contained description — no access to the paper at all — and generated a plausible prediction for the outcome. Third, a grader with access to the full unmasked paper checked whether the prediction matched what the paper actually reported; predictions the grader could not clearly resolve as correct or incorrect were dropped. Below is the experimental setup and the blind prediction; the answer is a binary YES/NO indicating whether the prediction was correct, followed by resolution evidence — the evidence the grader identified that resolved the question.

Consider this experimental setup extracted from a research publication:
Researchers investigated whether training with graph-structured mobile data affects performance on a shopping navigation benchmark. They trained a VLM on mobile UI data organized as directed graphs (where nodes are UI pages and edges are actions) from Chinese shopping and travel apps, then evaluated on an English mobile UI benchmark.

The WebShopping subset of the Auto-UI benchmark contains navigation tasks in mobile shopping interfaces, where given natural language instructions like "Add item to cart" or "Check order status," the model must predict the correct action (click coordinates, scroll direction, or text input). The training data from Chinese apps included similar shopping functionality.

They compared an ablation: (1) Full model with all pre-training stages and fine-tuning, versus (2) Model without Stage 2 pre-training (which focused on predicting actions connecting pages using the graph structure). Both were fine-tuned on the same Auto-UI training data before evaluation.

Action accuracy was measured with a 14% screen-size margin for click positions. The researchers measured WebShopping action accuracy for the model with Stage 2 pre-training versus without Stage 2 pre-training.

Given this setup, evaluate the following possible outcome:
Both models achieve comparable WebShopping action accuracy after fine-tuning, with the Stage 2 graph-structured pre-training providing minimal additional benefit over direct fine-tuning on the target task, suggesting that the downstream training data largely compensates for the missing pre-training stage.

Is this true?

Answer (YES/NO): NO